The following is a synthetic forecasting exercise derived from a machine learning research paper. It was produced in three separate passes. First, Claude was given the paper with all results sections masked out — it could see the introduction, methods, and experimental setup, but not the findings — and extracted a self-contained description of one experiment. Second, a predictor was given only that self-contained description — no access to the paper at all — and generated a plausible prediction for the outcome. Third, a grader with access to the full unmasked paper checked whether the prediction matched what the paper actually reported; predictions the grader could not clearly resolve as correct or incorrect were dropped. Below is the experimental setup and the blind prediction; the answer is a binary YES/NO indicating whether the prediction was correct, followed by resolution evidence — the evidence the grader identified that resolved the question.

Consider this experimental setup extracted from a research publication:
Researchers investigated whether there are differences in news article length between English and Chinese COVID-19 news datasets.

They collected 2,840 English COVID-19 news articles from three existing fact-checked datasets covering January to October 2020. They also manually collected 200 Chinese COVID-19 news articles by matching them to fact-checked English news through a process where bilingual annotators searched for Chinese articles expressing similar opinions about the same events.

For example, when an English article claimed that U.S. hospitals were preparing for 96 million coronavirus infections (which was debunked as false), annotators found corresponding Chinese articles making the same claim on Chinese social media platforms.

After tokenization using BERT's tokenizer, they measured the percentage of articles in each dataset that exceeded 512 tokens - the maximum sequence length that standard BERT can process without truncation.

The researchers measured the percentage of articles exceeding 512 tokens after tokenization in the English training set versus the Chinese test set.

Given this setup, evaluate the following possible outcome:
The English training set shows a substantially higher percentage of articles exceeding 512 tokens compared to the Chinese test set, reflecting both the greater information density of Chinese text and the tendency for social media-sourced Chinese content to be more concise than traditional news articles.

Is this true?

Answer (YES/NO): YES